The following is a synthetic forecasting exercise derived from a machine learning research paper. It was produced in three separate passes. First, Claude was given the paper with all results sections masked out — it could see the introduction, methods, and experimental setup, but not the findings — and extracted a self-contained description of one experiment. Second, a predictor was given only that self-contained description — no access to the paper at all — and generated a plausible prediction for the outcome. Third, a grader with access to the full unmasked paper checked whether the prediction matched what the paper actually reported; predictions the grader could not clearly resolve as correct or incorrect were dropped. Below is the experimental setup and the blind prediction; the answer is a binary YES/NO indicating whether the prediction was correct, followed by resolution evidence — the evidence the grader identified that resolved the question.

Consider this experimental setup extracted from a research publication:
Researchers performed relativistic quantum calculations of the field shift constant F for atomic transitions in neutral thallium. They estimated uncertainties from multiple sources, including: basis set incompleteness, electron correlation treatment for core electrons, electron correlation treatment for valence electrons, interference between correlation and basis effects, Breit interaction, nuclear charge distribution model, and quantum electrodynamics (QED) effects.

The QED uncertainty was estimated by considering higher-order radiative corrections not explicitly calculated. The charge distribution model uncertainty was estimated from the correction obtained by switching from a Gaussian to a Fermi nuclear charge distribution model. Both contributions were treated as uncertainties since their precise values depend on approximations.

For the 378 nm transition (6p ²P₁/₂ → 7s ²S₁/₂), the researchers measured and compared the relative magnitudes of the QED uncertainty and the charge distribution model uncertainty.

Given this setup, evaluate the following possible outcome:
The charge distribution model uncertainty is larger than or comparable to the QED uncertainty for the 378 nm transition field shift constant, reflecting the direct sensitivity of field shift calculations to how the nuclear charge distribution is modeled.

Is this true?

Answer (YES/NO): YES